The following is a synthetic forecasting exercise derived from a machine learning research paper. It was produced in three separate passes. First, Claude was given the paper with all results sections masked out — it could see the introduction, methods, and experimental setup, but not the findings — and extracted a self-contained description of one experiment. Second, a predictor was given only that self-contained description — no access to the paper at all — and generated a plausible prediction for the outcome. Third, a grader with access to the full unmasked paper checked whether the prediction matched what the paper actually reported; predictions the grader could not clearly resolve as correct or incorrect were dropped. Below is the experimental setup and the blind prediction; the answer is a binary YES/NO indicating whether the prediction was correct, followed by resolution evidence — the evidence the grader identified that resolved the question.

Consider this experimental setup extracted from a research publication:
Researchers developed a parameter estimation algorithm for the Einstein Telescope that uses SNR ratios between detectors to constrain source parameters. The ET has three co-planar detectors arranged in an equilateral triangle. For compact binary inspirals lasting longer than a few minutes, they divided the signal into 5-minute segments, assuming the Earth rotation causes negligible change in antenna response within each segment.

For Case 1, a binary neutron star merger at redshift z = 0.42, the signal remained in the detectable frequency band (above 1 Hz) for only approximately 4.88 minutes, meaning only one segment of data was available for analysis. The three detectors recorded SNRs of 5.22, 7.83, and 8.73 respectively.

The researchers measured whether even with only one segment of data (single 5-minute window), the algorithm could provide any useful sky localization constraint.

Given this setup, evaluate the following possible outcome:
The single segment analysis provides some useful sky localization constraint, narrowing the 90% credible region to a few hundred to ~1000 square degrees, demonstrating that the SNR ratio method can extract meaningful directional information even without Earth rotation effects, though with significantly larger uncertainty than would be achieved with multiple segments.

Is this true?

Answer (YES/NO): NO